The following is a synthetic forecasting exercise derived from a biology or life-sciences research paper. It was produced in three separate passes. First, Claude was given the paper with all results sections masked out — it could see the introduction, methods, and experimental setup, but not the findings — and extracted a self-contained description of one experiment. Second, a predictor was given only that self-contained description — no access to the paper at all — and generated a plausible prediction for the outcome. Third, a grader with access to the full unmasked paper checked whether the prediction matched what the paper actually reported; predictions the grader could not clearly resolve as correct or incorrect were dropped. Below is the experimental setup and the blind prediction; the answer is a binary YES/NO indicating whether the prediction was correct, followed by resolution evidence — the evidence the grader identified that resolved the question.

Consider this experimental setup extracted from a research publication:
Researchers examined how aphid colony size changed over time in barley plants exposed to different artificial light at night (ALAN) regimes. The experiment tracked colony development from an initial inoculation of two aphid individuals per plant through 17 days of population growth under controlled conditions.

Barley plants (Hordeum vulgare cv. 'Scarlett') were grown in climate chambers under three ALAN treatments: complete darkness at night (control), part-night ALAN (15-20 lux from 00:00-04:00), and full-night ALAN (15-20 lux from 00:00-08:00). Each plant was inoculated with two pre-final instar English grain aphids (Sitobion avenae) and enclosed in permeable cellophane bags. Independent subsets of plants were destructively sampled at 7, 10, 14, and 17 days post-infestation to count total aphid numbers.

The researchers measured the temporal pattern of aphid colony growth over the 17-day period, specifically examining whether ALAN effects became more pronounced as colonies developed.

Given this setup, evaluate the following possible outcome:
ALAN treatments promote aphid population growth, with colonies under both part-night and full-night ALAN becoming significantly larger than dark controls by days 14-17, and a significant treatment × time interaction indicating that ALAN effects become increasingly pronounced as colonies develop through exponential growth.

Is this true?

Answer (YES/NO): NO